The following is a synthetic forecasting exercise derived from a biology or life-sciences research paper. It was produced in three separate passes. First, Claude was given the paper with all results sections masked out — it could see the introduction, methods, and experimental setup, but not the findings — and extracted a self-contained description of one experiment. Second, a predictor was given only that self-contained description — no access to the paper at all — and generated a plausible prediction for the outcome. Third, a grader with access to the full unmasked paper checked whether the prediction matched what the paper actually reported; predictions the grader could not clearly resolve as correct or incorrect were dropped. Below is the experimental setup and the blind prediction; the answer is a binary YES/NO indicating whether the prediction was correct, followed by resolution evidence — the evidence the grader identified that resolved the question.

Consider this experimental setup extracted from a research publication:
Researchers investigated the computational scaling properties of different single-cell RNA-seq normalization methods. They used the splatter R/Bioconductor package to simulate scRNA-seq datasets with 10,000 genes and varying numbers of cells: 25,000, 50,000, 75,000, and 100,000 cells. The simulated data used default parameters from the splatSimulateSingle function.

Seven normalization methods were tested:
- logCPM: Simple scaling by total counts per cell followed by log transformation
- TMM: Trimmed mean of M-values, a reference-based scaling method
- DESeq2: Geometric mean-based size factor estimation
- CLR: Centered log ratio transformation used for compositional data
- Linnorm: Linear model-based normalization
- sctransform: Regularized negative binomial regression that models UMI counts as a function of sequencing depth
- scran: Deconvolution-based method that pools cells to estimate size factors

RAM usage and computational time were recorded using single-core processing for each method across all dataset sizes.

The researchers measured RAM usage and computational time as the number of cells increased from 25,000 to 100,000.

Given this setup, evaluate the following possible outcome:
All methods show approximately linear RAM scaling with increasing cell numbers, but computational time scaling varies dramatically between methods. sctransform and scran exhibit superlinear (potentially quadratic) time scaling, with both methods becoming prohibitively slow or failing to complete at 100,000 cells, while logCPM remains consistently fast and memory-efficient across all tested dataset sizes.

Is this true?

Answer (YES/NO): NO